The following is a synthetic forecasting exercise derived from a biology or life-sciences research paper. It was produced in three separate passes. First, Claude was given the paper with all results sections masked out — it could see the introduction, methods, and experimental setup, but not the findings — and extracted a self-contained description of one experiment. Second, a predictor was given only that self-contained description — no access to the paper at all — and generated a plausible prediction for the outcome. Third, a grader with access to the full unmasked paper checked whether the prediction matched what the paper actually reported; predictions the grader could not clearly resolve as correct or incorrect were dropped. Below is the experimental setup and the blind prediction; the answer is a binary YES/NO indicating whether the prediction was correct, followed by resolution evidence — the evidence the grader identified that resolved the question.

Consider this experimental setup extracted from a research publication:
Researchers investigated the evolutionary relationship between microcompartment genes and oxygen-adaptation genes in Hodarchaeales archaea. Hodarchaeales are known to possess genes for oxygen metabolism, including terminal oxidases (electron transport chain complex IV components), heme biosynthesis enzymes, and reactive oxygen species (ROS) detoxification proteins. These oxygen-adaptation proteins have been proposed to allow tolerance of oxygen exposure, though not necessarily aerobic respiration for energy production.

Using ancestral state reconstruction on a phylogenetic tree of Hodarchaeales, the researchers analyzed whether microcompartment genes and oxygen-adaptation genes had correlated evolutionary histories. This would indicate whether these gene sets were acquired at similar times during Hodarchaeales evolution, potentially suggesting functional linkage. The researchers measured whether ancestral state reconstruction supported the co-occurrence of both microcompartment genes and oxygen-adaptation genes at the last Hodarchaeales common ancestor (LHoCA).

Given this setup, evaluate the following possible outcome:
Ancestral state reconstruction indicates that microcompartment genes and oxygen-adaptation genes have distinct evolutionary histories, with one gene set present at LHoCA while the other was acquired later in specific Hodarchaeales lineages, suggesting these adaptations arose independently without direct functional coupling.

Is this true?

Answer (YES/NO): NO